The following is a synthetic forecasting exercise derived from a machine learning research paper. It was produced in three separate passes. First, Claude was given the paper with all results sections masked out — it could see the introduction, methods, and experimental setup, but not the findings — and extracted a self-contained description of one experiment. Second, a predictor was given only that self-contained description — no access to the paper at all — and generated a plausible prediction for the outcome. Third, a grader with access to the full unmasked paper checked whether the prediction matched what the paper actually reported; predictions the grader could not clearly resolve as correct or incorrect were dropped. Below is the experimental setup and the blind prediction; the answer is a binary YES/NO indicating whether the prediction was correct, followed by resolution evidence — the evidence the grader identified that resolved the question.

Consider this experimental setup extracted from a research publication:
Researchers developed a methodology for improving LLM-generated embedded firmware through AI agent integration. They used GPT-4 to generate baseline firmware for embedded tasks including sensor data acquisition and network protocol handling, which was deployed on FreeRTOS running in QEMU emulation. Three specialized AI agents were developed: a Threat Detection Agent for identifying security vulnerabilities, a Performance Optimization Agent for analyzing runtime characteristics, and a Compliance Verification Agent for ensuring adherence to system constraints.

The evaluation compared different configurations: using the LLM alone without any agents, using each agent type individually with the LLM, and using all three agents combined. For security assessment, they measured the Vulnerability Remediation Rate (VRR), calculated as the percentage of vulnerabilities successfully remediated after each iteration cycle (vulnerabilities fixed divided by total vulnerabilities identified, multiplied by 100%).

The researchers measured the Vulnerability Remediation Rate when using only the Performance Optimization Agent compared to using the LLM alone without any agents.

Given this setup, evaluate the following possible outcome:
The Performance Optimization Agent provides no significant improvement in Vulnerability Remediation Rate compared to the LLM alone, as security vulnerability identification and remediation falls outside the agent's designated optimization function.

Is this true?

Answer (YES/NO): YES